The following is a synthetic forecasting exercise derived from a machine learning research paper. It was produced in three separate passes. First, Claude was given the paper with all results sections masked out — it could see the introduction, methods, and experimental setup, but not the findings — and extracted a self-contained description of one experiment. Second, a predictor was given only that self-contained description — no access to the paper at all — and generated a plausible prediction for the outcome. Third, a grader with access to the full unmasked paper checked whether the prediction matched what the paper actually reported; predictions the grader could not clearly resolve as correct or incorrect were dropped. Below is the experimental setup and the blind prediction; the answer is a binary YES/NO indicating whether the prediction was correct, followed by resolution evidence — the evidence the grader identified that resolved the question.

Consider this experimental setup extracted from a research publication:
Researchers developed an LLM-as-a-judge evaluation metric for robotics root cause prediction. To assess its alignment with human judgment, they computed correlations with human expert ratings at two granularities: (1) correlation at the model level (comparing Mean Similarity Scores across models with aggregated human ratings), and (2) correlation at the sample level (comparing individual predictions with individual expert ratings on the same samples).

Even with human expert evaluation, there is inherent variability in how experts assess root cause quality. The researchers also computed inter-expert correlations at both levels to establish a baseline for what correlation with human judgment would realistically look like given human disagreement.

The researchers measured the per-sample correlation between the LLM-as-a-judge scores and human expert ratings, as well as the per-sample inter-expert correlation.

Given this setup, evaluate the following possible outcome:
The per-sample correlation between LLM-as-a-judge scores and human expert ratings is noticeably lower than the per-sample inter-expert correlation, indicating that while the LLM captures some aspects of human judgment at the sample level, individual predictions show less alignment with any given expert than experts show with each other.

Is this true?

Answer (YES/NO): YES